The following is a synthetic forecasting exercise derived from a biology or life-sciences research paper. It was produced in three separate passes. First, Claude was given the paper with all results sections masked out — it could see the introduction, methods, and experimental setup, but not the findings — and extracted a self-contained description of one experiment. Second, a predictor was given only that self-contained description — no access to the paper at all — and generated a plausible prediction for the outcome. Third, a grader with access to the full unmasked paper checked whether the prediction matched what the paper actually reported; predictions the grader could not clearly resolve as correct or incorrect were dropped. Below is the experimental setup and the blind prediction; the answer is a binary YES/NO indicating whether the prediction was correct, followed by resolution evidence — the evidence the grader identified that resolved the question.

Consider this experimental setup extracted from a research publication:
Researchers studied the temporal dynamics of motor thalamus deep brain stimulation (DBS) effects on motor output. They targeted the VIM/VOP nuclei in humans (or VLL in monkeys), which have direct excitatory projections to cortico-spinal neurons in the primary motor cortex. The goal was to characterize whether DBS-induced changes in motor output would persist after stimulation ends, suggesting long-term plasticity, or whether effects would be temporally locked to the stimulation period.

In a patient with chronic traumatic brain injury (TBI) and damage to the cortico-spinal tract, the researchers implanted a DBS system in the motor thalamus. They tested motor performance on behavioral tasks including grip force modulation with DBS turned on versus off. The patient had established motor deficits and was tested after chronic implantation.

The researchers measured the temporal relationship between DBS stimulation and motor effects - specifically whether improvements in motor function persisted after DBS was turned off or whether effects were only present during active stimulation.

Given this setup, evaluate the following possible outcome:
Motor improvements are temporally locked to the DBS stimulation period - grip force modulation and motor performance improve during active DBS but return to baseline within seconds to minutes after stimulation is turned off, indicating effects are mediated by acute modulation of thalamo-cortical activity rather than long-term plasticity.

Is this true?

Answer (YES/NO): YES